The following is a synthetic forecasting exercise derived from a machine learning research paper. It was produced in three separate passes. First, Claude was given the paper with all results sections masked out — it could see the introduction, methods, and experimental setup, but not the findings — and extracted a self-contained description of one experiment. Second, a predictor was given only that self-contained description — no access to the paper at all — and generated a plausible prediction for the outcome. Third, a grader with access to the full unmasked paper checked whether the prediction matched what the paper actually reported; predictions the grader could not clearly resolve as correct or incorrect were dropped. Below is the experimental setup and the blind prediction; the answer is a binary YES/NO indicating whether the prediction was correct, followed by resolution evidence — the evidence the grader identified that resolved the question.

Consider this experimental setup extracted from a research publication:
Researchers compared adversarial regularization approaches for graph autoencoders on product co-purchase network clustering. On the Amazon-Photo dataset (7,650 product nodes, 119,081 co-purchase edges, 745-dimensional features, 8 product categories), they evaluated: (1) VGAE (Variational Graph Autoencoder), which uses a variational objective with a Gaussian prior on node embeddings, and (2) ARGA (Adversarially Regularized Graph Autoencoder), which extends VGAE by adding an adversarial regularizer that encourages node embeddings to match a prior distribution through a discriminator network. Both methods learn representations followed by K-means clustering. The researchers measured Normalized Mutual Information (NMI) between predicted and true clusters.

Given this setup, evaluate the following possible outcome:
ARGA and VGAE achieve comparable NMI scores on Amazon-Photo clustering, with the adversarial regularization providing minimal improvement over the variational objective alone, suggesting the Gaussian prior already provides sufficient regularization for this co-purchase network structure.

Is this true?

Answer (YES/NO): NO